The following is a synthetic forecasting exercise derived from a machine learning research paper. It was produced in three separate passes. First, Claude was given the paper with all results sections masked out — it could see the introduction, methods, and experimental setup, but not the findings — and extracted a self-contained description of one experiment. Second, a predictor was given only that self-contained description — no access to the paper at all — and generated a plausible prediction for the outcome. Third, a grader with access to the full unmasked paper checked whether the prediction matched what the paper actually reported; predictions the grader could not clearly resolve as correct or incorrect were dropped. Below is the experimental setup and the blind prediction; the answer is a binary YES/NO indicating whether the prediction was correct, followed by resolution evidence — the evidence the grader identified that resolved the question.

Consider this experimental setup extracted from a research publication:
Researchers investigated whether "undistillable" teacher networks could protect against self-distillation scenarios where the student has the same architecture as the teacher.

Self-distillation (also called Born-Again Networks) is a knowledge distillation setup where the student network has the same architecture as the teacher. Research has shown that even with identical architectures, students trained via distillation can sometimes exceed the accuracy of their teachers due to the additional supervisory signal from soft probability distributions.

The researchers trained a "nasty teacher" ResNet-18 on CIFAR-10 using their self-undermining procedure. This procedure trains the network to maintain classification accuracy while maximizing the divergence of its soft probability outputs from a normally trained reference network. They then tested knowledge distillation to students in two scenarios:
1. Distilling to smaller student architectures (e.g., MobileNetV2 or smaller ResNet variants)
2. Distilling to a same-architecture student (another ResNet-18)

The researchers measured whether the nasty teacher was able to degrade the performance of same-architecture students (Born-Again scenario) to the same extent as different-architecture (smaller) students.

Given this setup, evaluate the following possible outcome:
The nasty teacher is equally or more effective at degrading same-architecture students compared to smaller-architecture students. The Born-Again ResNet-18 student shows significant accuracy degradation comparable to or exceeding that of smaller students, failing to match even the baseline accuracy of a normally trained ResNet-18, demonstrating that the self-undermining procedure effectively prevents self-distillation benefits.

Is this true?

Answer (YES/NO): NO